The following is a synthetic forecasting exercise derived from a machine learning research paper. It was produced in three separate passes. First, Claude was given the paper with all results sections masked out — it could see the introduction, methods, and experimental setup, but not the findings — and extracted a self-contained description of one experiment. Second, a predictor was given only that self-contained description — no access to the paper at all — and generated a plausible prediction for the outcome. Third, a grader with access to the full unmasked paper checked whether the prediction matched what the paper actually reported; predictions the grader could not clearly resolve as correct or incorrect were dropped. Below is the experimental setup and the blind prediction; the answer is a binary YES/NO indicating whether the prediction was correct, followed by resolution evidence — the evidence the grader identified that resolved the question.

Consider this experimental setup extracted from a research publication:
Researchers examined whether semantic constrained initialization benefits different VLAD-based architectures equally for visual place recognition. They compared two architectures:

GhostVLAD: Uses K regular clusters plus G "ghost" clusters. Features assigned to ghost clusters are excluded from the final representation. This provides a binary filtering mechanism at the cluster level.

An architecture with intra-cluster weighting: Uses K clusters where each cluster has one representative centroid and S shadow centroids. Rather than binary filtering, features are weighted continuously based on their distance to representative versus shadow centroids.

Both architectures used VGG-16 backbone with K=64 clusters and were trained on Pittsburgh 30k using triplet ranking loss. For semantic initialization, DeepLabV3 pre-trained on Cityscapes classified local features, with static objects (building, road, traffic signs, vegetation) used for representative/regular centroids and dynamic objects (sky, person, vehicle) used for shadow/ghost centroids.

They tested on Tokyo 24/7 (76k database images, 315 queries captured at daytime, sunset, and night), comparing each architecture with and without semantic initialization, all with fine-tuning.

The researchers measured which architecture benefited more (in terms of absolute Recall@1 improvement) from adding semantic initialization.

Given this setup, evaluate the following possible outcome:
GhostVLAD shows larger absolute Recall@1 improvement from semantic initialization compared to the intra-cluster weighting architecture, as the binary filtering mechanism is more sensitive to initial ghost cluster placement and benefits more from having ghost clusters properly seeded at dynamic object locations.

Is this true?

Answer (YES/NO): NO